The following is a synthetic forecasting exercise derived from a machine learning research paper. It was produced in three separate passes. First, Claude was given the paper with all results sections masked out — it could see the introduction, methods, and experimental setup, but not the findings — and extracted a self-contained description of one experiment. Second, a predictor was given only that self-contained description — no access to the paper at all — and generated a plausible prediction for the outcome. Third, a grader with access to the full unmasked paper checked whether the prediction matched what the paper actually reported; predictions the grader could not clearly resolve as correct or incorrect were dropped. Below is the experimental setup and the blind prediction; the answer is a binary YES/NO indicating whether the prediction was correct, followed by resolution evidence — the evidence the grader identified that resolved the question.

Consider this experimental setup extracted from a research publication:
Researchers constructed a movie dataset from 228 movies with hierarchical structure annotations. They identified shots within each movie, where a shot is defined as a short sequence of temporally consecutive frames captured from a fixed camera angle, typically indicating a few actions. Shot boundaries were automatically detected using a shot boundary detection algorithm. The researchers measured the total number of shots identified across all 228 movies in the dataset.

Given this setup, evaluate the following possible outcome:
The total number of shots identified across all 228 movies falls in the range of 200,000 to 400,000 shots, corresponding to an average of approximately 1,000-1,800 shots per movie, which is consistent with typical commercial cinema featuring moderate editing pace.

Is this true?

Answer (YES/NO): NO